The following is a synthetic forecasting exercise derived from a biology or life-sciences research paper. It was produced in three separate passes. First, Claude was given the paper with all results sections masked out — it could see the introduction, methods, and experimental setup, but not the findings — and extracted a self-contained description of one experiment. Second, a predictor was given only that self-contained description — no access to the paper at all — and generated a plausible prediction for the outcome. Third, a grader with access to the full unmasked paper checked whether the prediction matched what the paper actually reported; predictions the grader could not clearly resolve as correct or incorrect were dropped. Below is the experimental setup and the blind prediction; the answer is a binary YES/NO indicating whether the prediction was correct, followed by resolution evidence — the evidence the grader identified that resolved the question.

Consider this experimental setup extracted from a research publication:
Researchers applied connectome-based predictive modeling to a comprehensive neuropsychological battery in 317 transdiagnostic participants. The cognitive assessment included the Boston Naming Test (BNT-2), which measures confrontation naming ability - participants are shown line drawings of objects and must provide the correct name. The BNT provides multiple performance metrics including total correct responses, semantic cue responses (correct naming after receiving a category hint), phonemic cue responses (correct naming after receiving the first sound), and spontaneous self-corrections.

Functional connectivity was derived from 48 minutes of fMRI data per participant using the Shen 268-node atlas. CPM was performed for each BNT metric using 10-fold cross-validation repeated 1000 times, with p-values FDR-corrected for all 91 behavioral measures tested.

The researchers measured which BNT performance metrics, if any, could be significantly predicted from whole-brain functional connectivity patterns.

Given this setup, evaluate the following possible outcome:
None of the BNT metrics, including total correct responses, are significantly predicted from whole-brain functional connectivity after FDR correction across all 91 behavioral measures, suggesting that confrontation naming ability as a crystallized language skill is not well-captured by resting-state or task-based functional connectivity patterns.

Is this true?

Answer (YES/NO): NO